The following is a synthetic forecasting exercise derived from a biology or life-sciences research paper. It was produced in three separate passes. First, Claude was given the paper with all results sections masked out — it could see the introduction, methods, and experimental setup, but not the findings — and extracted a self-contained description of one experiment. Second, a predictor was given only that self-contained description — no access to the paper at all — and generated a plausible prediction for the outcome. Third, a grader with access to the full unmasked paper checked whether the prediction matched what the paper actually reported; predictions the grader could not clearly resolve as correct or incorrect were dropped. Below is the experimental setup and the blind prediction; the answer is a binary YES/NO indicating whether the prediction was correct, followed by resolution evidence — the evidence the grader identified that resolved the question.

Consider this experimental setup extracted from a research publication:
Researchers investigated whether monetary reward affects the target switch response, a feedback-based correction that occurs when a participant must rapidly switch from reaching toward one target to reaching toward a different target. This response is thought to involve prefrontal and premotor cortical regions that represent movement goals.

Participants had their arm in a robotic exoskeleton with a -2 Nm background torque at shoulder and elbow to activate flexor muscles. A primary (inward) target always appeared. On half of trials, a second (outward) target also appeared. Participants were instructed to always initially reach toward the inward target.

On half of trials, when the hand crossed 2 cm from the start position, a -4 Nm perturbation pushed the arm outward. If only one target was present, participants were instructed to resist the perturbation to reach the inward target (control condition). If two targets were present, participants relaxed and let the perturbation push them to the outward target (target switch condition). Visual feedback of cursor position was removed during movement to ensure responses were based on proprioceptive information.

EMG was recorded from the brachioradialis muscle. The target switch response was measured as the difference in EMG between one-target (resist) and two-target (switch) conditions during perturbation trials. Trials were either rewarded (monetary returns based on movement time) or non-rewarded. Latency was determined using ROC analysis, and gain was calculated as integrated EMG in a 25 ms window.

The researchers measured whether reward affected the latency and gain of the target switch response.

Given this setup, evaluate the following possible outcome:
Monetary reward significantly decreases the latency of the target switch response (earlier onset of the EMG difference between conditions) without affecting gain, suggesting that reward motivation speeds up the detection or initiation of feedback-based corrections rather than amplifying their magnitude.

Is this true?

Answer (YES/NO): NO